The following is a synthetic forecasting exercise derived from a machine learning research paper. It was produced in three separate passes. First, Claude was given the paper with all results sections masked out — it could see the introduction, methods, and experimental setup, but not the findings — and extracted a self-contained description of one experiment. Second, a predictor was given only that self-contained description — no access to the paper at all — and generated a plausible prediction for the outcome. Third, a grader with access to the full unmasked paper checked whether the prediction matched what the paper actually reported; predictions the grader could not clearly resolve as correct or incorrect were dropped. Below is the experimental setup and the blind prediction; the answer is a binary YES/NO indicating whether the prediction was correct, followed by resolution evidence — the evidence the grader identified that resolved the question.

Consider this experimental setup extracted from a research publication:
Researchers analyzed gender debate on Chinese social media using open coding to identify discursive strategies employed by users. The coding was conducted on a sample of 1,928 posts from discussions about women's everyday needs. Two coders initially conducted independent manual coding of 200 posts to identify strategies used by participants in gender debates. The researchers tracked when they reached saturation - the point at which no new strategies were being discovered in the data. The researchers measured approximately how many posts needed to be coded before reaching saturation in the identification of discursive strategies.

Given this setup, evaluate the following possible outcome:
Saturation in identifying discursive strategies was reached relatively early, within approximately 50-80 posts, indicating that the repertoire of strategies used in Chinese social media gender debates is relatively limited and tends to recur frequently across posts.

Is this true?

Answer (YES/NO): NO